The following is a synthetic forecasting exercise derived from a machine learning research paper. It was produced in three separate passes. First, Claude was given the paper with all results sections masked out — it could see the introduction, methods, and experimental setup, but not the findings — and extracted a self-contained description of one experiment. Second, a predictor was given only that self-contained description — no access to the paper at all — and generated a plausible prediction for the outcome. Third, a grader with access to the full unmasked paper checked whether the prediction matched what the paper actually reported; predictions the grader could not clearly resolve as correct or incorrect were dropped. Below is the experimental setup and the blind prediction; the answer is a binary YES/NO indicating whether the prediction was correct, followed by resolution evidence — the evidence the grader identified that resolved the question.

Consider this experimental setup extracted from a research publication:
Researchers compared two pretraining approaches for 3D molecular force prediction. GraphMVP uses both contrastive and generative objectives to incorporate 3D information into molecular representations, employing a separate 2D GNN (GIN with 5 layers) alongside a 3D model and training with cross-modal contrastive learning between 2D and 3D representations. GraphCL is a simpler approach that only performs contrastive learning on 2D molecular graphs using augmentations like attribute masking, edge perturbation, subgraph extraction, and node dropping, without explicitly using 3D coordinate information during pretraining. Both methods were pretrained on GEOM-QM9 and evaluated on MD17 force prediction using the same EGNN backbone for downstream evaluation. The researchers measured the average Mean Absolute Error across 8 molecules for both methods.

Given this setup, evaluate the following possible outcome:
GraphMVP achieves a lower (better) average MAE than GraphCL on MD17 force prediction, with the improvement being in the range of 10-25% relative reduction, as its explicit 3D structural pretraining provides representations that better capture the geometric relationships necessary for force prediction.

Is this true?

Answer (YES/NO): NO